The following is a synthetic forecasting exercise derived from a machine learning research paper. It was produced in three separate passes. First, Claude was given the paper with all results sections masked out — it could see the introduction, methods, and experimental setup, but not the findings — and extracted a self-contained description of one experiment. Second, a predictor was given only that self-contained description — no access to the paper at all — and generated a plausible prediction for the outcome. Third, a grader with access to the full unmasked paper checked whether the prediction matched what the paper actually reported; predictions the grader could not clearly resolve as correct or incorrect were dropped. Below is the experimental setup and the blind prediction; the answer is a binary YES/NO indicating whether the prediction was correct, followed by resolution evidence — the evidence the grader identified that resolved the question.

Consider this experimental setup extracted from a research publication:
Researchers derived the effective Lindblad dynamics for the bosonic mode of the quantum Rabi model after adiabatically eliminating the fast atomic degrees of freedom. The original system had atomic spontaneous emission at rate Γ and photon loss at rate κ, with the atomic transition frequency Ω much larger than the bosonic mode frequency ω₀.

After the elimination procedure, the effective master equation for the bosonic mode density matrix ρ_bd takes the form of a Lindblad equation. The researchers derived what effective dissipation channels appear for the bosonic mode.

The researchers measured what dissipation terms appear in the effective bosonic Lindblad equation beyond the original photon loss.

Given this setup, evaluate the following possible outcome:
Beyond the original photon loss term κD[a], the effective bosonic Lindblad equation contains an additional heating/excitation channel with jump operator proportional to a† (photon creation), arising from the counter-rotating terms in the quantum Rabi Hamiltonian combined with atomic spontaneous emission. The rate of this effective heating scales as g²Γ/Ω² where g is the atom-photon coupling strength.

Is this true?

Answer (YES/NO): NO